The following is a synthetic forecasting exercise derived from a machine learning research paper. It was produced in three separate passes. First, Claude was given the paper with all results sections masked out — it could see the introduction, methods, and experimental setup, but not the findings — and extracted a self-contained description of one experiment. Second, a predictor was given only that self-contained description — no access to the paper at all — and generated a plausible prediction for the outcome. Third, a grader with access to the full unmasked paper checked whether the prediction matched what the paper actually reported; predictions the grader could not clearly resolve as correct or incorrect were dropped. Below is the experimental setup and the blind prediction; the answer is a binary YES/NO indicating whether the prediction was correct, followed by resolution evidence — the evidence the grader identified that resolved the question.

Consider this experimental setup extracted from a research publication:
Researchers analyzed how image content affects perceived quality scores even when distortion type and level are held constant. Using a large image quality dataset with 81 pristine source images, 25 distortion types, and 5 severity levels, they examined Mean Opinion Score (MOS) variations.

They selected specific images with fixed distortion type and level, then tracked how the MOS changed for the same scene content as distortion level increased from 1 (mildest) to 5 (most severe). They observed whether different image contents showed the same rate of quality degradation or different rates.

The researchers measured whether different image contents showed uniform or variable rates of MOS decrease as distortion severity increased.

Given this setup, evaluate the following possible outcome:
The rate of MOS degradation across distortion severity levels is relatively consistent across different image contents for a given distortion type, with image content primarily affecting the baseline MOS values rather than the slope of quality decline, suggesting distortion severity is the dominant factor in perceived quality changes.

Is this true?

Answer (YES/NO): NO